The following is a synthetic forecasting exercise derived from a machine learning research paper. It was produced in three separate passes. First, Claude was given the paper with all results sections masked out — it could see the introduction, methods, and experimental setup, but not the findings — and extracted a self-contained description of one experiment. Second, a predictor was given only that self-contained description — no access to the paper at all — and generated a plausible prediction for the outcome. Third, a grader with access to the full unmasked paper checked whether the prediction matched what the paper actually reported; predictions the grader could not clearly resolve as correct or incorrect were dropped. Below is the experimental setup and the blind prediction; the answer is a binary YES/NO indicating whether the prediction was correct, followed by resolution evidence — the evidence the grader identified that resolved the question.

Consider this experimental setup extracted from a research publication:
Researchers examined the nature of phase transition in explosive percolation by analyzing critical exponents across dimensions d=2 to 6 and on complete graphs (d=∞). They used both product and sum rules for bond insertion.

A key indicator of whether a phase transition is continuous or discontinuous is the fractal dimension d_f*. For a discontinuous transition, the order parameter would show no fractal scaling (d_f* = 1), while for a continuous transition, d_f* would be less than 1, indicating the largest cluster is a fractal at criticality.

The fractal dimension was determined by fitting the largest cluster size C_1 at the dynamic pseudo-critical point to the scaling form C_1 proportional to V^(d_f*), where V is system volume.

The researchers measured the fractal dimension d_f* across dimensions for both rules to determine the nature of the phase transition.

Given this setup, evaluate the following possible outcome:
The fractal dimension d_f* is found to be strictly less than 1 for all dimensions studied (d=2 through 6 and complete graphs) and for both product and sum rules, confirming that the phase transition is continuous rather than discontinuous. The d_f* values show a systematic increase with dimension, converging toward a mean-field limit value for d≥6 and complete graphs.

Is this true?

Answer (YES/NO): NO